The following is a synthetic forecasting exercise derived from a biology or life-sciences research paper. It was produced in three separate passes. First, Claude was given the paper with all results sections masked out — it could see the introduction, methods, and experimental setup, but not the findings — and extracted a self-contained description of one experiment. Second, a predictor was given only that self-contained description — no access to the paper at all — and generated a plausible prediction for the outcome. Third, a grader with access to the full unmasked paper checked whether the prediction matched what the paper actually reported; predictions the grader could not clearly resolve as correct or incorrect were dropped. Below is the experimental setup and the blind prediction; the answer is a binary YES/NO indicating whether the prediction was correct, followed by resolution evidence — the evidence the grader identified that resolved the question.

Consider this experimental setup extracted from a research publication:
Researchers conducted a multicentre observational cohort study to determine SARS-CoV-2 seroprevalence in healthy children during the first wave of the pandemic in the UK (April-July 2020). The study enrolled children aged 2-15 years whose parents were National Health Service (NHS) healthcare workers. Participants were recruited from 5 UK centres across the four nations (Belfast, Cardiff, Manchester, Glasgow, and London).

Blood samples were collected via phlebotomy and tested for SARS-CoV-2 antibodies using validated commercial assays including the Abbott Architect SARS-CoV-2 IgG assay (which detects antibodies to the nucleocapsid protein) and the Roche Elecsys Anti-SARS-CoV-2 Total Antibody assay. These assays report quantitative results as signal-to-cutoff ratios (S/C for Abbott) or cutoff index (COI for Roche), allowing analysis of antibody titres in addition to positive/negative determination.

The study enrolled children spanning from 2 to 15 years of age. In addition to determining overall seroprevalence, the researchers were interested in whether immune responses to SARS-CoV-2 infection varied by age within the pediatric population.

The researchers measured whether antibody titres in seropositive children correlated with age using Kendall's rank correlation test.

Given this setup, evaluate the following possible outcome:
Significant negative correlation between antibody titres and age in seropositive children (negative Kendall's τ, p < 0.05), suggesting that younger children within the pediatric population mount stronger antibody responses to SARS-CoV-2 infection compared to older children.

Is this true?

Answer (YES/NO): NO